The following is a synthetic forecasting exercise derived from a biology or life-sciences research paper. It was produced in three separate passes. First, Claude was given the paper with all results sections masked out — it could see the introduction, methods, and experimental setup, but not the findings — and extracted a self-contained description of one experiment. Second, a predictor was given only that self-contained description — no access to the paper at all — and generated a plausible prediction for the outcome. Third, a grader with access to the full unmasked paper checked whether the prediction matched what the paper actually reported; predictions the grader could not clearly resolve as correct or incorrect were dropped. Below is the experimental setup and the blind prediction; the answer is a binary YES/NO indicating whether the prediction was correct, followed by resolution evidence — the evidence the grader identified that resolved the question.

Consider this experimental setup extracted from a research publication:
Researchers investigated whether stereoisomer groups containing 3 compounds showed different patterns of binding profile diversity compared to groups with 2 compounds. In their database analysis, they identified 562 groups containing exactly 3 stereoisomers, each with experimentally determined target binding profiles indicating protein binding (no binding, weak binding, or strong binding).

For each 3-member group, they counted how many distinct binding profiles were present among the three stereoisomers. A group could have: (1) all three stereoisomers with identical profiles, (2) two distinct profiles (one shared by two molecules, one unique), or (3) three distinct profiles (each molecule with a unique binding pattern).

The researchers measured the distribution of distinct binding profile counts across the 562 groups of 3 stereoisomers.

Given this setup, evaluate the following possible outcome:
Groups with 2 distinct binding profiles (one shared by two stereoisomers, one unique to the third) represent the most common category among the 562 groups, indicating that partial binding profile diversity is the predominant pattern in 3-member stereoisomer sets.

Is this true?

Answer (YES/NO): NO